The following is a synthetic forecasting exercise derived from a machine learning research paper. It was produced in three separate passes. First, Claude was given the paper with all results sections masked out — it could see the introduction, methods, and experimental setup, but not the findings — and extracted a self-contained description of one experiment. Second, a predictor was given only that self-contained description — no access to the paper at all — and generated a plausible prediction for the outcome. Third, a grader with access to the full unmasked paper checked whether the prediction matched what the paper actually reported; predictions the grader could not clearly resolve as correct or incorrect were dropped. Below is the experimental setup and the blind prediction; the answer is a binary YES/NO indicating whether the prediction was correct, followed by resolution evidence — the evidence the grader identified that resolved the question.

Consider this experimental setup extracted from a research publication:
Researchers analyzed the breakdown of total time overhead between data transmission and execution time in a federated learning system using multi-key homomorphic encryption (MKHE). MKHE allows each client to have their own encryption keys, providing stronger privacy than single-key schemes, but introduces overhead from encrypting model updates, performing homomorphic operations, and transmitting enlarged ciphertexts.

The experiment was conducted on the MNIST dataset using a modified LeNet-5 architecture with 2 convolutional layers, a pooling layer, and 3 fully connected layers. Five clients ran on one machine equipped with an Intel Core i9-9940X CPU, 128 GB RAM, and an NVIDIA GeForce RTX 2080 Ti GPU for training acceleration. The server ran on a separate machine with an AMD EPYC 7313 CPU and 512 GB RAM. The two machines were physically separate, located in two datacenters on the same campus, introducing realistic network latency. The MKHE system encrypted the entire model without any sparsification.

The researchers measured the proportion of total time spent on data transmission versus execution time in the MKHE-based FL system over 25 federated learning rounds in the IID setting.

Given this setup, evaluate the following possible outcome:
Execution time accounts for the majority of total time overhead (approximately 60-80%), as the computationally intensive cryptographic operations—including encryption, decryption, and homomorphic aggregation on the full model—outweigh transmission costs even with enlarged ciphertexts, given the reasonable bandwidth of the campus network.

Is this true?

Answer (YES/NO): NO